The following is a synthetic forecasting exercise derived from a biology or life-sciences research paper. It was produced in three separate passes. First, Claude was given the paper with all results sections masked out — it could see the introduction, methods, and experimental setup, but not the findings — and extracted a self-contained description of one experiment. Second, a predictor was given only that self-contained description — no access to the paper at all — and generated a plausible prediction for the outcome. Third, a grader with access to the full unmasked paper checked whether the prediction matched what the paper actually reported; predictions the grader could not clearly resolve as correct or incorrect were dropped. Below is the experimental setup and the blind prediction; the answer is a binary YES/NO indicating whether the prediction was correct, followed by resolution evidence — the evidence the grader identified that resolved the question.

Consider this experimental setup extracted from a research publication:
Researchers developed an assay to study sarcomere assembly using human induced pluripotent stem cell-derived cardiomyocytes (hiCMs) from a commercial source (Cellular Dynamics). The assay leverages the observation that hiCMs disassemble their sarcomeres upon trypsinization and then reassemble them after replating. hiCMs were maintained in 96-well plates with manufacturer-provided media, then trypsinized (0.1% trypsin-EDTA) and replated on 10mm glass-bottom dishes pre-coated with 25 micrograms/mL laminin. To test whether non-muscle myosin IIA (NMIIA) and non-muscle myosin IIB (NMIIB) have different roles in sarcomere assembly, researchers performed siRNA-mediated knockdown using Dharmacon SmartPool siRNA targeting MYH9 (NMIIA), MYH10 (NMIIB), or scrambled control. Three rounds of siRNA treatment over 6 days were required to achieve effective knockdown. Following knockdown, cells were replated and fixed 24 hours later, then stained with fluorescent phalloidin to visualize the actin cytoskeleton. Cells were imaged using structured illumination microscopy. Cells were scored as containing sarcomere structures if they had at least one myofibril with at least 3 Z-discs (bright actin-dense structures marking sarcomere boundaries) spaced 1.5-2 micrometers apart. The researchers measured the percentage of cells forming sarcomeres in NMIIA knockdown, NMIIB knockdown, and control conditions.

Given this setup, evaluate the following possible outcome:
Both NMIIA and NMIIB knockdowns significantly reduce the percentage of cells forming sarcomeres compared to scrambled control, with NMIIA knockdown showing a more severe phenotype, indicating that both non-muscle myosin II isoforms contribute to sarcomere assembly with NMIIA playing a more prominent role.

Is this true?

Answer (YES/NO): NO